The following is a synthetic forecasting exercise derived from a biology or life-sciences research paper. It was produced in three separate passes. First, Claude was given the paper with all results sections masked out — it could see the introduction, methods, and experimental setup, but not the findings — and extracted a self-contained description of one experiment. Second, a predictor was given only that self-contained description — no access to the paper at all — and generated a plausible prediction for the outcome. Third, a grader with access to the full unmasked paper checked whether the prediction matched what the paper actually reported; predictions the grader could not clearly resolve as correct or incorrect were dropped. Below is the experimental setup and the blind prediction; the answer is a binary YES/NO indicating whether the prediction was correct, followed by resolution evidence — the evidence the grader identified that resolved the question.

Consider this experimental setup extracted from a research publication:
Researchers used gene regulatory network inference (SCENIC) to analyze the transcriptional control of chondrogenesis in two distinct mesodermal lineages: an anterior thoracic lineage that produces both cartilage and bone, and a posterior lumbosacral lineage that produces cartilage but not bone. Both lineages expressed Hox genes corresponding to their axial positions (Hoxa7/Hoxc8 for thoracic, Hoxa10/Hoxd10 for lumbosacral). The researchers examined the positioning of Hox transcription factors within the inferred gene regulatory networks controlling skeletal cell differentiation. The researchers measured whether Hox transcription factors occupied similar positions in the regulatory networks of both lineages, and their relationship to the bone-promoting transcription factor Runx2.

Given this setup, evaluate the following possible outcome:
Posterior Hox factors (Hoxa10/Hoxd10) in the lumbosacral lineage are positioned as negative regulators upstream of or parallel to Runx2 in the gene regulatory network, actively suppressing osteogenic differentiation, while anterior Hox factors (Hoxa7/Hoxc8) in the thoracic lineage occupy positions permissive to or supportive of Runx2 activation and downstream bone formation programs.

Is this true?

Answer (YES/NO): NO